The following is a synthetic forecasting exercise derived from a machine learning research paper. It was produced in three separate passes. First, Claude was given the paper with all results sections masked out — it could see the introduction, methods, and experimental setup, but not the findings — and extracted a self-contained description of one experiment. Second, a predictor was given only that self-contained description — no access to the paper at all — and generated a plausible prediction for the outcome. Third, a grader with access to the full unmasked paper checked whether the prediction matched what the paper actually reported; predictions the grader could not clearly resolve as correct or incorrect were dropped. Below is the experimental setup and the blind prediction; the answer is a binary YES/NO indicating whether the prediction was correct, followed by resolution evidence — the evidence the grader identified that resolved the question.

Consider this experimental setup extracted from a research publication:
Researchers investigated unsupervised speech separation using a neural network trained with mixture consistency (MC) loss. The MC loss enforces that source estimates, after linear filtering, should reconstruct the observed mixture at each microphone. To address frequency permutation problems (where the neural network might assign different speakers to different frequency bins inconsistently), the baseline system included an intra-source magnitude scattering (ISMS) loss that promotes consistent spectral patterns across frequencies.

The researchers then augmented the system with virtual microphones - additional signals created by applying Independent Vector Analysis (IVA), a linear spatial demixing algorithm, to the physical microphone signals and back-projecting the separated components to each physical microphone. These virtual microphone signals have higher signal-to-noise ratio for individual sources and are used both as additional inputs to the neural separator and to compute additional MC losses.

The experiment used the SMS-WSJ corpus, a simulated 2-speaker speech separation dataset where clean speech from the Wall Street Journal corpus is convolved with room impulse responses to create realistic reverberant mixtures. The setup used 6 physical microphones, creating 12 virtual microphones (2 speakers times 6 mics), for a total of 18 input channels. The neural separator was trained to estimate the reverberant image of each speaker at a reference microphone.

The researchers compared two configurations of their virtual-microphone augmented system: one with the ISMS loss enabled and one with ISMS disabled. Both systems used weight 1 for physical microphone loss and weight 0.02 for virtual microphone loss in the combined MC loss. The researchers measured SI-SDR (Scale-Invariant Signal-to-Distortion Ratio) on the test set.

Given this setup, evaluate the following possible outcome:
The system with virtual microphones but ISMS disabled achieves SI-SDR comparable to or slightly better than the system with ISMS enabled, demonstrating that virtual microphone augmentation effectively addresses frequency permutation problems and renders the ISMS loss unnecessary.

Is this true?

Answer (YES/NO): YES